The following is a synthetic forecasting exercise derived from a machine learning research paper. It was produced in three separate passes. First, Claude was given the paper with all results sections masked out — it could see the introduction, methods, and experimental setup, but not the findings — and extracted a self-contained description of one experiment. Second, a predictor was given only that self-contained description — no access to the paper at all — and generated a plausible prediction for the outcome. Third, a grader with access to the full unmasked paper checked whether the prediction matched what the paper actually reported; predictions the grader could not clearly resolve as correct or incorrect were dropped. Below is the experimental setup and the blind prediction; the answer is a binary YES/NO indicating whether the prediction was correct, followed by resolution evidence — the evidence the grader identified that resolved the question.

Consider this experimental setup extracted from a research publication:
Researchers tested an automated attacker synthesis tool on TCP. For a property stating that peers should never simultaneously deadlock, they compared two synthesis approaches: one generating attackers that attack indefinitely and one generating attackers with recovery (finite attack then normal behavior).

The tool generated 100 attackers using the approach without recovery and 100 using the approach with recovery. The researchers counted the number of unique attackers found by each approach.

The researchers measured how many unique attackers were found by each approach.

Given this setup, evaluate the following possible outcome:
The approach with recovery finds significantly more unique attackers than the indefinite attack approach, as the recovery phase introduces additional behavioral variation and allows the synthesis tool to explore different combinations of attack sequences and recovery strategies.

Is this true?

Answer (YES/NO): NO